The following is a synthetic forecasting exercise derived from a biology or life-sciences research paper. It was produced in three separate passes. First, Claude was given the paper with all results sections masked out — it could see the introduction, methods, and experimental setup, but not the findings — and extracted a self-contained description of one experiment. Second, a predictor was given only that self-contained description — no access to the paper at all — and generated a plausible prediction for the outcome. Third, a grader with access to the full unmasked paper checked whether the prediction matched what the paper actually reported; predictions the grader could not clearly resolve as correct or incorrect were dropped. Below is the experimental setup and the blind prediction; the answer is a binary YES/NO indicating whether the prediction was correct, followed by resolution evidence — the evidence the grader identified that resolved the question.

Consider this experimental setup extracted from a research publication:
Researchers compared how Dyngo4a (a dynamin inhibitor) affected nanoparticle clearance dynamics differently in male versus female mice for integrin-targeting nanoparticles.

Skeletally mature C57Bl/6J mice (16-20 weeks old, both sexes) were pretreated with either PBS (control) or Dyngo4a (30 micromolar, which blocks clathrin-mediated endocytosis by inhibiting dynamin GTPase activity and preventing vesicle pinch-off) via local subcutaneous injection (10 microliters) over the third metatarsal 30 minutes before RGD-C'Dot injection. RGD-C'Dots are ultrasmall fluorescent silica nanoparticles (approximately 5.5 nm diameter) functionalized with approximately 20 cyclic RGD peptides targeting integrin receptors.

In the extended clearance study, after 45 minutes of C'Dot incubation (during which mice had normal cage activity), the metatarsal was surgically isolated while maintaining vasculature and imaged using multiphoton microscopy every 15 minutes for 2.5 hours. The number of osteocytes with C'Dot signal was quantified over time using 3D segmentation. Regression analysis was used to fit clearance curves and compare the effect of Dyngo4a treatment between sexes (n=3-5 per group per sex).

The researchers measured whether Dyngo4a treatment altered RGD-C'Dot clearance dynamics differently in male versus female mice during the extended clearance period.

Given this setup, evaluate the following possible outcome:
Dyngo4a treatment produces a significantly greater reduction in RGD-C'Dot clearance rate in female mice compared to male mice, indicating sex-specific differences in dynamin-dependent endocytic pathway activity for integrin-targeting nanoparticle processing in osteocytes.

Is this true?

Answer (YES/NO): NO